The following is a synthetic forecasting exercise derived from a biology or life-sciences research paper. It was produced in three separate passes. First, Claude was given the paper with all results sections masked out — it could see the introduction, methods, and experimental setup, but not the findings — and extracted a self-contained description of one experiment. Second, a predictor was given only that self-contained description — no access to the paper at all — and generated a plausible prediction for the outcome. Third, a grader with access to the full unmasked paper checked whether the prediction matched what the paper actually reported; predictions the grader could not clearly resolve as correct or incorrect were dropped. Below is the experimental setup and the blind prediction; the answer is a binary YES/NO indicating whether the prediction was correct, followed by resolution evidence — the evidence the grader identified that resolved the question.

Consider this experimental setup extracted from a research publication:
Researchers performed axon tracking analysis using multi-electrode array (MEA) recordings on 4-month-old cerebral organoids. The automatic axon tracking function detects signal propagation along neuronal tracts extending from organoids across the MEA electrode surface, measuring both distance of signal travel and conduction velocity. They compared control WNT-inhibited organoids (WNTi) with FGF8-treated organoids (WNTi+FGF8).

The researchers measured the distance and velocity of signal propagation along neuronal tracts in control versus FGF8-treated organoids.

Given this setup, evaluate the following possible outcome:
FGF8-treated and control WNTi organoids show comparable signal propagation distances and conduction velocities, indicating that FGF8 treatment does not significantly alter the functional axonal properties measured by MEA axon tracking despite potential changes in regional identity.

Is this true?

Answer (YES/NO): NO